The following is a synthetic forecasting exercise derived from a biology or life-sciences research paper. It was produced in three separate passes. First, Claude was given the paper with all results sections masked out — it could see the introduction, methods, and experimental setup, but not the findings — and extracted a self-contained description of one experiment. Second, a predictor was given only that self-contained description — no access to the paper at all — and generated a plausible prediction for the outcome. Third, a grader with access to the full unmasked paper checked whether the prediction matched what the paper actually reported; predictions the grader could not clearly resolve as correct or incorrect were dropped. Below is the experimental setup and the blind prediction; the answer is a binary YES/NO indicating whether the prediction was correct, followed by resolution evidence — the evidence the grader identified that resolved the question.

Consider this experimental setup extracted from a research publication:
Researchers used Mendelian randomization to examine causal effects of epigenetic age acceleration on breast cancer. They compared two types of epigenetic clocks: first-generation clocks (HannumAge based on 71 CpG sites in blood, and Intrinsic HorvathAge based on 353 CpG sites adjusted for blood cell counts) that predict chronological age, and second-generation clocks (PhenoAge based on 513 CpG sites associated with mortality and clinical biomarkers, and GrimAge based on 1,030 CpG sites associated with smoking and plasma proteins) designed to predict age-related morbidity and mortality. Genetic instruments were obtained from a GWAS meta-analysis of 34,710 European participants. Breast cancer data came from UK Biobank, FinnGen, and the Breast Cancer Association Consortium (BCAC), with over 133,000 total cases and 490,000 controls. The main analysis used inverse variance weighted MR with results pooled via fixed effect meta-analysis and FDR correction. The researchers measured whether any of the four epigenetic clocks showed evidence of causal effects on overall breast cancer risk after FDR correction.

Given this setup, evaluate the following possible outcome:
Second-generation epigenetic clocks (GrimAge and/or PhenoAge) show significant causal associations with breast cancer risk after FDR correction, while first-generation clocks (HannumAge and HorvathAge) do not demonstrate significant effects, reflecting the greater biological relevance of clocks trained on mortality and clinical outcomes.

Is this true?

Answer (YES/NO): NO